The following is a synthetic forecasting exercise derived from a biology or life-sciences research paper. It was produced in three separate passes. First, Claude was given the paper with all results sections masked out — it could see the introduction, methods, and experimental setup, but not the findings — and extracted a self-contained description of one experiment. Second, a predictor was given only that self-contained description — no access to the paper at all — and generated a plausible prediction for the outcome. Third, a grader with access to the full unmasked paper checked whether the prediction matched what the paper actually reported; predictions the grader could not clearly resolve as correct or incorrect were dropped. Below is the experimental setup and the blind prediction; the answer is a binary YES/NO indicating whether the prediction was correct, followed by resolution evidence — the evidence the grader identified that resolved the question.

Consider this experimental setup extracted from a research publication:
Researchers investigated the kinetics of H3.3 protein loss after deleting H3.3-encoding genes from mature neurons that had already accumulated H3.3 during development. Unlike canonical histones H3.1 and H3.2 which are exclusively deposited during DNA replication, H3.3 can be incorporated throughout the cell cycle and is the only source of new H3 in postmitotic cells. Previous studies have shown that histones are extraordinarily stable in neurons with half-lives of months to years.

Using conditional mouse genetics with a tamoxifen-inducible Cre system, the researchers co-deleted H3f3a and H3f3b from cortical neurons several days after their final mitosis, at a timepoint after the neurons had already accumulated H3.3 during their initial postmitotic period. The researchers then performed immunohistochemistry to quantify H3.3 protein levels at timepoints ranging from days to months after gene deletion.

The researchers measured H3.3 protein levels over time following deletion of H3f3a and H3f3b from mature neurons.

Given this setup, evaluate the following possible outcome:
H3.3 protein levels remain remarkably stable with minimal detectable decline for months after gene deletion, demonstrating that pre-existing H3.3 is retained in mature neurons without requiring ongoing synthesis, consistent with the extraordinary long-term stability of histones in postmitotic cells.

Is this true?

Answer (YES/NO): NO